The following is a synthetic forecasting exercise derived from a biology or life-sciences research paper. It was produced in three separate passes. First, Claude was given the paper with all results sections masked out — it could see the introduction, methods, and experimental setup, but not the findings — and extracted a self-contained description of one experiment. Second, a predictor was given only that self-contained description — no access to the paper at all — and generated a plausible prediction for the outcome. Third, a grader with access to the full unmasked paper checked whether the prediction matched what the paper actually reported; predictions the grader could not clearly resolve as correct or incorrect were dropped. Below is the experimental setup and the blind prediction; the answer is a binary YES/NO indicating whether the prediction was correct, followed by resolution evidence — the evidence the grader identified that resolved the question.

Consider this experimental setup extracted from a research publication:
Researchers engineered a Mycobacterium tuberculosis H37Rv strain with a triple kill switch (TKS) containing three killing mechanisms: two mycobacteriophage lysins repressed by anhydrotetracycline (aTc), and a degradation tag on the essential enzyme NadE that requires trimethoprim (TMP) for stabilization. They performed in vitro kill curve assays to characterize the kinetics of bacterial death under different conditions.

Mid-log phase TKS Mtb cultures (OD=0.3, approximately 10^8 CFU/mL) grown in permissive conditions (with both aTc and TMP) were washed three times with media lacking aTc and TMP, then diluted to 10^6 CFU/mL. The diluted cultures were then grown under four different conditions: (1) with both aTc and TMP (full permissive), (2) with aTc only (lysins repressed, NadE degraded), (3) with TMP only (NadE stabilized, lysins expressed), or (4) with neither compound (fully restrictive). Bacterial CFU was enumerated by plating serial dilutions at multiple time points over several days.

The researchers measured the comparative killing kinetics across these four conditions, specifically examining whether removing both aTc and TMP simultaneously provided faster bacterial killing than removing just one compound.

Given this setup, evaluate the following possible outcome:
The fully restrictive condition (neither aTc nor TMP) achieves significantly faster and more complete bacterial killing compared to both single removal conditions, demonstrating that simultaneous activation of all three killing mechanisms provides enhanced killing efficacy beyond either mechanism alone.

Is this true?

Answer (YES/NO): YES